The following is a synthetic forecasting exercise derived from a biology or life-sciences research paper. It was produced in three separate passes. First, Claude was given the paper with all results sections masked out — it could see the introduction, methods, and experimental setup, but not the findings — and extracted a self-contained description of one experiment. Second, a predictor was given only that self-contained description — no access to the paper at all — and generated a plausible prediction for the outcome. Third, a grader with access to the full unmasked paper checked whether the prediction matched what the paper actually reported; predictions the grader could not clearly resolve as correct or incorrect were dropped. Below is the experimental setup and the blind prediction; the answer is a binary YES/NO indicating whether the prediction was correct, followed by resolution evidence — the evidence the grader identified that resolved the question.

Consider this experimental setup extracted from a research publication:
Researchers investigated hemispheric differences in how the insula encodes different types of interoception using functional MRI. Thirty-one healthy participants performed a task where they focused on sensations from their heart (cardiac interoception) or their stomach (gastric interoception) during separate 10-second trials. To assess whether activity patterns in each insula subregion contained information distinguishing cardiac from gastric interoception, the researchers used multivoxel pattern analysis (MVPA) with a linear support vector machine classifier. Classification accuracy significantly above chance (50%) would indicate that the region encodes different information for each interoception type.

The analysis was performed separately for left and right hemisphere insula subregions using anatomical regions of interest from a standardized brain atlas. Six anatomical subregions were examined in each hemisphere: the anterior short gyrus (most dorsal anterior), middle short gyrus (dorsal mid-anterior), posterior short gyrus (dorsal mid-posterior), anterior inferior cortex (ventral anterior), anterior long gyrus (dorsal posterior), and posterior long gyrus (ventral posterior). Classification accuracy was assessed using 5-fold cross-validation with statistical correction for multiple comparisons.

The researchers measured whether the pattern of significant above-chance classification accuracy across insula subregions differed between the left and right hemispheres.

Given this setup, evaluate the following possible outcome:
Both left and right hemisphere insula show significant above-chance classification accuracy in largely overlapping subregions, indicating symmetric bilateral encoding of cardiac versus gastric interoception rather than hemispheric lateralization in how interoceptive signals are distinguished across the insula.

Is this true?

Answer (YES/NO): NO